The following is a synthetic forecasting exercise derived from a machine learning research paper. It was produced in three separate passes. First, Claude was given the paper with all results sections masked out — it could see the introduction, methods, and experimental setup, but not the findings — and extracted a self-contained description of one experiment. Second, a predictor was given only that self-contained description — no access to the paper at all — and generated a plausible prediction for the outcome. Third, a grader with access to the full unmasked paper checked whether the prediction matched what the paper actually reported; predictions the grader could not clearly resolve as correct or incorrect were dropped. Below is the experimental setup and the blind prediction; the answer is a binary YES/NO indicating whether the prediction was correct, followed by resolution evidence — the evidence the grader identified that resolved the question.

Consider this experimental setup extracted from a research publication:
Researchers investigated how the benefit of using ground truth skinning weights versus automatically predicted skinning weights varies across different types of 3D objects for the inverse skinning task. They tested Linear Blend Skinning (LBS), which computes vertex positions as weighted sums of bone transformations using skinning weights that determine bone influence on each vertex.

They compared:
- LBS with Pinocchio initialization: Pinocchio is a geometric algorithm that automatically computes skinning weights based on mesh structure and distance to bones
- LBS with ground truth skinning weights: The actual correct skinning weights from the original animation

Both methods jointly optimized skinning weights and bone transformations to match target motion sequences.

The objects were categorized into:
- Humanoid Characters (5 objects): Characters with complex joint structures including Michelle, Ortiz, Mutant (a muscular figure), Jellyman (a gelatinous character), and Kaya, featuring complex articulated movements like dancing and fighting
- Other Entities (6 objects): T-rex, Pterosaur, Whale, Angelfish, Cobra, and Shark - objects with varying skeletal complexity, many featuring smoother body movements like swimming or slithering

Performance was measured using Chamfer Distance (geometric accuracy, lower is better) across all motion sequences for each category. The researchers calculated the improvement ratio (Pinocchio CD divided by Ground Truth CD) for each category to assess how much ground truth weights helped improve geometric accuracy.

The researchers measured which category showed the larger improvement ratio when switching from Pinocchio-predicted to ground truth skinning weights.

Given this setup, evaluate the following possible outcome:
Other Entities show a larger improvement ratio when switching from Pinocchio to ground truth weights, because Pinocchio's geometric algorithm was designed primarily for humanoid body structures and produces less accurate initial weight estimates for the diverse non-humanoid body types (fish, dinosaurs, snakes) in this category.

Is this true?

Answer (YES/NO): YES